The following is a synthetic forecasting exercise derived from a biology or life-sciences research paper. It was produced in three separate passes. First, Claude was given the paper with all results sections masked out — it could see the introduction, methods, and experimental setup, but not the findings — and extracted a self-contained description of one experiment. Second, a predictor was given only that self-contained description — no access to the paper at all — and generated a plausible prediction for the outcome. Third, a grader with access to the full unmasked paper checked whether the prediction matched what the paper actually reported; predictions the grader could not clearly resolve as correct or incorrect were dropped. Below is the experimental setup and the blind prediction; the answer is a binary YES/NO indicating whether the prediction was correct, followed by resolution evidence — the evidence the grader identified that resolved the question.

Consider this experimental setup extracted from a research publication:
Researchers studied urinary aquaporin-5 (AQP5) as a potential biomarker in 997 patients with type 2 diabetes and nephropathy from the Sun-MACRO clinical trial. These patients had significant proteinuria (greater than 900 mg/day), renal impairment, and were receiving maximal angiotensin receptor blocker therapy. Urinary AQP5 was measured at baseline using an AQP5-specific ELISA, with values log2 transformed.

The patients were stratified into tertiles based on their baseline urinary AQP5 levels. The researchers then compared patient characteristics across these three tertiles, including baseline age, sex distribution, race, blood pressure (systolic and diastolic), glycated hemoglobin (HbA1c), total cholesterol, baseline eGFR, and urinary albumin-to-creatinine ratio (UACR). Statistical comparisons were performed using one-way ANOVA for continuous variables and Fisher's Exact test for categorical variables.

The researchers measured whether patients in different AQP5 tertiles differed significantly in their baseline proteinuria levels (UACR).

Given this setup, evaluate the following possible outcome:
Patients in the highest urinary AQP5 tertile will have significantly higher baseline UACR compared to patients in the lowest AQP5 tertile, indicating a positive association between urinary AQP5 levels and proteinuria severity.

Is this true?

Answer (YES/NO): YES